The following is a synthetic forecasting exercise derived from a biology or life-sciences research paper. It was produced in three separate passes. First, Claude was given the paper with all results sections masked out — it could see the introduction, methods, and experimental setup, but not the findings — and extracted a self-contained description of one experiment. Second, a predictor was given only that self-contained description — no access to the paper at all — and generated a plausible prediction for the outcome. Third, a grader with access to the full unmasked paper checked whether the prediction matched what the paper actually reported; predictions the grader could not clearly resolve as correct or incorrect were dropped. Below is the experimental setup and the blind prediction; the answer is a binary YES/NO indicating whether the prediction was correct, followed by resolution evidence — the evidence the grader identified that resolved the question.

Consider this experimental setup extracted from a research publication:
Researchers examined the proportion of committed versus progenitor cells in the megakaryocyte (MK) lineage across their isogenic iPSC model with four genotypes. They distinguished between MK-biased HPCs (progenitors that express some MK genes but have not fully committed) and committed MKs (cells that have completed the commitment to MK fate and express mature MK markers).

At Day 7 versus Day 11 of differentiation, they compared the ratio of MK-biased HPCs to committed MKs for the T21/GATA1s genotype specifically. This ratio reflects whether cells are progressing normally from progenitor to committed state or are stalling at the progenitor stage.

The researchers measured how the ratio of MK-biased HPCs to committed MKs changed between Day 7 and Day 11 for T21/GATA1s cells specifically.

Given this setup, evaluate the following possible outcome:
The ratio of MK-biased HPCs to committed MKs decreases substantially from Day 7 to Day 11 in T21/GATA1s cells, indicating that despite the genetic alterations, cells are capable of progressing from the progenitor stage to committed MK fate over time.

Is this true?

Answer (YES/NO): NO